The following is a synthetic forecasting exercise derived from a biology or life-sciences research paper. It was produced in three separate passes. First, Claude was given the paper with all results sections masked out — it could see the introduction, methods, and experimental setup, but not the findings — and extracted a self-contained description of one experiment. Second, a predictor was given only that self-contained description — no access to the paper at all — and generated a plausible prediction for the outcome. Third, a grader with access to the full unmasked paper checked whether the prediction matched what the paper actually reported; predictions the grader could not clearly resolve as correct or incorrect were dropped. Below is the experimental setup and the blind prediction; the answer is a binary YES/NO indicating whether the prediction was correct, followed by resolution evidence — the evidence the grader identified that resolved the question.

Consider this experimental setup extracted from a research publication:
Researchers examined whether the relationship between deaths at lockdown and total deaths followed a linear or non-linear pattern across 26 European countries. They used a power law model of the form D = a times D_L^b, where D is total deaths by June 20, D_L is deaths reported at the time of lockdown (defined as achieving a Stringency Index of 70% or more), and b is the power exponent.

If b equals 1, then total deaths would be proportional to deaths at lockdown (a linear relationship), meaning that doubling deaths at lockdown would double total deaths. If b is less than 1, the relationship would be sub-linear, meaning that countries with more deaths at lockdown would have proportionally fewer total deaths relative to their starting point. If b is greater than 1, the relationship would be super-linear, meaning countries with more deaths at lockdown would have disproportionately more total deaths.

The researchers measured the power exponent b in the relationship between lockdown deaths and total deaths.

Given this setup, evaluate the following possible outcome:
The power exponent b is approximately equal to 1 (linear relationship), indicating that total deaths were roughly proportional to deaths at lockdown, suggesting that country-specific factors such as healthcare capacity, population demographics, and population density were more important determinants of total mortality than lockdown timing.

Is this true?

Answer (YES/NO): NO